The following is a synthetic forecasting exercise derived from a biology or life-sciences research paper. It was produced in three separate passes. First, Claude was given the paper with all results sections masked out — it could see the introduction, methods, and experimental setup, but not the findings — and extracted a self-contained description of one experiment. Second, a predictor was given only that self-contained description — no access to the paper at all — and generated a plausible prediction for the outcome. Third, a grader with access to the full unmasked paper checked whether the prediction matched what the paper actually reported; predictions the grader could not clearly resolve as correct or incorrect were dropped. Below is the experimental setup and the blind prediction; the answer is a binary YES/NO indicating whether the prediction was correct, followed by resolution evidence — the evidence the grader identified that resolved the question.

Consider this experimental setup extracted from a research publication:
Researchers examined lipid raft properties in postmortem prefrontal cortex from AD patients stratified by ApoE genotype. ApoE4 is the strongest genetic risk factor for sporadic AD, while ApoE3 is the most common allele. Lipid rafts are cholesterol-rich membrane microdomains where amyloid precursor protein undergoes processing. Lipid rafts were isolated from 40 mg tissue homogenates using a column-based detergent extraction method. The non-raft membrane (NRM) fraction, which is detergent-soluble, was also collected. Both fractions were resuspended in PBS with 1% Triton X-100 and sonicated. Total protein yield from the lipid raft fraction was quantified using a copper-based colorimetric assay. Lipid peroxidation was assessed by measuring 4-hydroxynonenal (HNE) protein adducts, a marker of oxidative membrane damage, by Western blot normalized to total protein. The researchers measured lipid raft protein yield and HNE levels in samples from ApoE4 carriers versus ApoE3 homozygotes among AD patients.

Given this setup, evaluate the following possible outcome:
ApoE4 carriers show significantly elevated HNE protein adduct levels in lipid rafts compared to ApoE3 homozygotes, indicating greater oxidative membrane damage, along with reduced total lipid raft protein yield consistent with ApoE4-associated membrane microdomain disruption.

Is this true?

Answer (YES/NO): YES